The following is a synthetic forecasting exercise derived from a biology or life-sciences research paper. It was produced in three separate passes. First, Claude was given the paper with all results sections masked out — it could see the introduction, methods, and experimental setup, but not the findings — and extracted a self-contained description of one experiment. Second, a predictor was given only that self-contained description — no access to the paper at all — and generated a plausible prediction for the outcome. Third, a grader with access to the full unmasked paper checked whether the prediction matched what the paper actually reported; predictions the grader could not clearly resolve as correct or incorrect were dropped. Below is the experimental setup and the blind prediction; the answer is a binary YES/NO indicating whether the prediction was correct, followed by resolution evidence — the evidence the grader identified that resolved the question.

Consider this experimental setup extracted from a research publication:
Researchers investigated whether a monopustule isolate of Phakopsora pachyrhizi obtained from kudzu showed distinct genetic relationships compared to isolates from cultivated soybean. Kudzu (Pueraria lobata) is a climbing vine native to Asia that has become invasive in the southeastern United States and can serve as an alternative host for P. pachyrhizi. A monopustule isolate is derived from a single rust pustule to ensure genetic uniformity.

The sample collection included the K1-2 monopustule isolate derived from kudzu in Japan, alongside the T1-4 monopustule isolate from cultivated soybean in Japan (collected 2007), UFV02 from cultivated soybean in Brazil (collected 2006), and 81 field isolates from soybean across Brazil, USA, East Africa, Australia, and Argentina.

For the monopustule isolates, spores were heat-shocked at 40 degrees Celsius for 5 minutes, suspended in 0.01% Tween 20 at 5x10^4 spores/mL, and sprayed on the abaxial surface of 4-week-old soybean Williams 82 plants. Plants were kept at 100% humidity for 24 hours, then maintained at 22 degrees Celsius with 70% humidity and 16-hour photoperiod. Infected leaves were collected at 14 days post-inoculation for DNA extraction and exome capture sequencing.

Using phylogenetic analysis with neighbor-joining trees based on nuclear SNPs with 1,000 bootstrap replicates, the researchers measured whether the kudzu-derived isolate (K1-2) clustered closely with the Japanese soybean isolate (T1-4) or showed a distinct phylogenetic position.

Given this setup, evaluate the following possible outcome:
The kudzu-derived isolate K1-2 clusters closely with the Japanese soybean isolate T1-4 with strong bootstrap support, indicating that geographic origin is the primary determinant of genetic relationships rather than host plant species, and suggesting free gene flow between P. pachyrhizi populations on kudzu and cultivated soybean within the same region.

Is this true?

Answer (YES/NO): NO